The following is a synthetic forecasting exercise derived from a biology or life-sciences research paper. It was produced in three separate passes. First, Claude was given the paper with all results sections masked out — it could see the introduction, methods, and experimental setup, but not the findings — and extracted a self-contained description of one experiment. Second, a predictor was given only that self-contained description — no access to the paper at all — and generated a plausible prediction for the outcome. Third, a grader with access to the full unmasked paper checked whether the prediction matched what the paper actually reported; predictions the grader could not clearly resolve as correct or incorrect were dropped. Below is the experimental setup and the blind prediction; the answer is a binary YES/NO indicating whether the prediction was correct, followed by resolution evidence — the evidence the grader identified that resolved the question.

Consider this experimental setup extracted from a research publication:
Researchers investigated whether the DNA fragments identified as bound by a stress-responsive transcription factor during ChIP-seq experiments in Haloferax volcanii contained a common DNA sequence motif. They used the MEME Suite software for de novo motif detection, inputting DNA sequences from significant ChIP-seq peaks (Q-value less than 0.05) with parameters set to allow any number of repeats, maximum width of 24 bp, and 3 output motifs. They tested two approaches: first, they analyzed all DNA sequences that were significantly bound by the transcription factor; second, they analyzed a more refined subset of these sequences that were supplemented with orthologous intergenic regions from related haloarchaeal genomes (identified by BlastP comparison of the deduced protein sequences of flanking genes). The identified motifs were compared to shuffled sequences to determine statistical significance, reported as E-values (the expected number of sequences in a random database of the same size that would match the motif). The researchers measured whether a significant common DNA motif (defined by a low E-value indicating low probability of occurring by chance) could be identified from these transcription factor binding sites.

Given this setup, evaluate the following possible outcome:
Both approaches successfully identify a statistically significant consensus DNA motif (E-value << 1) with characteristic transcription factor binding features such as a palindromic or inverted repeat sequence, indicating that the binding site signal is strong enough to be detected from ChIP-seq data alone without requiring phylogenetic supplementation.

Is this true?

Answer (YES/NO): NO